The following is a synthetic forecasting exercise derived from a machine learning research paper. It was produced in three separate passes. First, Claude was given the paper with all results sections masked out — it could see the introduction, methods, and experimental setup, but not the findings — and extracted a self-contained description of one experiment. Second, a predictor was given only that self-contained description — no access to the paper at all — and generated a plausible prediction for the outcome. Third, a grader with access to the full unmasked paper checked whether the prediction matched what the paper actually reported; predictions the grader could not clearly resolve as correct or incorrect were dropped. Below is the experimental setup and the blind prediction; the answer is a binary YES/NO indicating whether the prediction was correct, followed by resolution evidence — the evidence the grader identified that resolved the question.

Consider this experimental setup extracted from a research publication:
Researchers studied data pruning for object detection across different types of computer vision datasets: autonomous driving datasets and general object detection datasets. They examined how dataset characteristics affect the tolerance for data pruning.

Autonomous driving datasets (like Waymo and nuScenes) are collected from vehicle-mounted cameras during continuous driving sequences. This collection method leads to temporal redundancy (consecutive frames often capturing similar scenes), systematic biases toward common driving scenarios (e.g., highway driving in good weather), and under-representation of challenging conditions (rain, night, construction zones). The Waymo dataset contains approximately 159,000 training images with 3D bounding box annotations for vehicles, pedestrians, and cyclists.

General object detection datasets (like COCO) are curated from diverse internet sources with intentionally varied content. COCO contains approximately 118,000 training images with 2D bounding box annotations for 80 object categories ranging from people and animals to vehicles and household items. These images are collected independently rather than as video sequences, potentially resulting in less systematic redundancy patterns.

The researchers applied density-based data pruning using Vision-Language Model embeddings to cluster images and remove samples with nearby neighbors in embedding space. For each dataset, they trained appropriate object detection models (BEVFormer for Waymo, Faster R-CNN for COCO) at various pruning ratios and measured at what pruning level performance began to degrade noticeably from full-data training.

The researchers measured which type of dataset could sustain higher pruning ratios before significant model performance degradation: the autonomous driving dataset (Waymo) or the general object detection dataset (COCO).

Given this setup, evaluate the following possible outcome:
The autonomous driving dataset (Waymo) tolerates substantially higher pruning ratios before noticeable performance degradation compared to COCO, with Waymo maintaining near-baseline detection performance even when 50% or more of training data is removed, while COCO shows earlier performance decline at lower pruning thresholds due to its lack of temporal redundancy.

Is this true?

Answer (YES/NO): NO